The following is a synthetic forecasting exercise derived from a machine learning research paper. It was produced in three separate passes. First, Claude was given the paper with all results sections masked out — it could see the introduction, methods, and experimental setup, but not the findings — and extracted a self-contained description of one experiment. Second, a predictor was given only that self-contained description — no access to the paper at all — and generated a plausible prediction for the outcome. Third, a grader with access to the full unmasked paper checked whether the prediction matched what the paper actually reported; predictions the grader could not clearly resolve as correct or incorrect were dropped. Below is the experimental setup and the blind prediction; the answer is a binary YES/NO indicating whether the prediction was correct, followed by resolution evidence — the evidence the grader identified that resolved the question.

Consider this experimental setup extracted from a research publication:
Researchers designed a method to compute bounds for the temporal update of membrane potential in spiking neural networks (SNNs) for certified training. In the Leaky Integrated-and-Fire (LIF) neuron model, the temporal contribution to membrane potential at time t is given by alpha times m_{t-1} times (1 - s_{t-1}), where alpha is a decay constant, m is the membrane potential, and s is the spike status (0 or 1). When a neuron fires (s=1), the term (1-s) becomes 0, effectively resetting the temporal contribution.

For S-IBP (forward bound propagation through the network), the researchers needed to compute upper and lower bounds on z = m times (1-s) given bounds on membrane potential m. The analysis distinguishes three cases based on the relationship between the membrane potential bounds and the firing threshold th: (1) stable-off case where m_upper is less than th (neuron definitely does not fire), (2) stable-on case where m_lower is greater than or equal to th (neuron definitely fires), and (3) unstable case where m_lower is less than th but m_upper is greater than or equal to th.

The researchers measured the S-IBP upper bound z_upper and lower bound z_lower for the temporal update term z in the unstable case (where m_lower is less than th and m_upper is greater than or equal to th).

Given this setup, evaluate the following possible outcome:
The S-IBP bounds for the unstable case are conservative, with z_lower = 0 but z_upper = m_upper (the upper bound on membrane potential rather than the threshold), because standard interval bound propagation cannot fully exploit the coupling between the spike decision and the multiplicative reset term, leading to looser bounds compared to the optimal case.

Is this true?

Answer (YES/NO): NO